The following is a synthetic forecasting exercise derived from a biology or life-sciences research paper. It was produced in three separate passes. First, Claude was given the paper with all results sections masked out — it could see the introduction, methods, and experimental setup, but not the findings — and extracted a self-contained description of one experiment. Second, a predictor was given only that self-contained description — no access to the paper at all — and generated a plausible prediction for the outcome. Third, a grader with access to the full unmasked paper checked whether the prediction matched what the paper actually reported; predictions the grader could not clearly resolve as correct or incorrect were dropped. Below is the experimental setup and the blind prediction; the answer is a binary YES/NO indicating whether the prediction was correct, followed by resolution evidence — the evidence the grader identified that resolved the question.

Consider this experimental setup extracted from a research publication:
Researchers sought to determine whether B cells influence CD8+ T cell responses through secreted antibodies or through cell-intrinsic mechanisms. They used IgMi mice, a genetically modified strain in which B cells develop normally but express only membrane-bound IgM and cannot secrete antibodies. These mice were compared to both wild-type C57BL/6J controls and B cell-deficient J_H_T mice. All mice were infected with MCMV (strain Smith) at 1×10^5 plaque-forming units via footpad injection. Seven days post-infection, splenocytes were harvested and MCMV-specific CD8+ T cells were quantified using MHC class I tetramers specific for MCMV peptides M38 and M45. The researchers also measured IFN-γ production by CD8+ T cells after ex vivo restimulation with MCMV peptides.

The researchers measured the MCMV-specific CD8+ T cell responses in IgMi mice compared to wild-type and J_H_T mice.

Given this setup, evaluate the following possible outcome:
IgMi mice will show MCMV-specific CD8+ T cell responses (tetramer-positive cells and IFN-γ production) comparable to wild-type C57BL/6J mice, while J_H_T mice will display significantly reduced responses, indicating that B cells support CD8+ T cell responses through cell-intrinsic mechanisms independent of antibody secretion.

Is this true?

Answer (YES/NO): YES